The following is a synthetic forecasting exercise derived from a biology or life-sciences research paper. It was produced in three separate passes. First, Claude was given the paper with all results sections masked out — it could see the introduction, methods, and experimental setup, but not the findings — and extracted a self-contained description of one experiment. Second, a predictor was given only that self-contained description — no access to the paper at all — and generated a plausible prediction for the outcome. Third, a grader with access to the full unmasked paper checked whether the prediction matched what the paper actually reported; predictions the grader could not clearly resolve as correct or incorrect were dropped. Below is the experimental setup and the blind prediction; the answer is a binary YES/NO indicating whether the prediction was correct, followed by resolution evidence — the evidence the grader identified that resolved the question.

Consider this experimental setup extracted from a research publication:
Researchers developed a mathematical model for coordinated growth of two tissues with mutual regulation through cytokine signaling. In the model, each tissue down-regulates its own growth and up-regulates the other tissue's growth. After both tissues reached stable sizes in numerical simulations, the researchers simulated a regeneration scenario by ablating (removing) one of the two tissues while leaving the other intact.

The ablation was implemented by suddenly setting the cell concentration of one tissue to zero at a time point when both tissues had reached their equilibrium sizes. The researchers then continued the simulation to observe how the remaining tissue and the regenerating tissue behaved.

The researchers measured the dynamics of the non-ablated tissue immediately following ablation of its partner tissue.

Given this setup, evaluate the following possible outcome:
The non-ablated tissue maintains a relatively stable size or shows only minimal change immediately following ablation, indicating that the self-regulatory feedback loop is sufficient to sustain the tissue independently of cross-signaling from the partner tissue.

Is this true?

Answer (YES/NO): NO